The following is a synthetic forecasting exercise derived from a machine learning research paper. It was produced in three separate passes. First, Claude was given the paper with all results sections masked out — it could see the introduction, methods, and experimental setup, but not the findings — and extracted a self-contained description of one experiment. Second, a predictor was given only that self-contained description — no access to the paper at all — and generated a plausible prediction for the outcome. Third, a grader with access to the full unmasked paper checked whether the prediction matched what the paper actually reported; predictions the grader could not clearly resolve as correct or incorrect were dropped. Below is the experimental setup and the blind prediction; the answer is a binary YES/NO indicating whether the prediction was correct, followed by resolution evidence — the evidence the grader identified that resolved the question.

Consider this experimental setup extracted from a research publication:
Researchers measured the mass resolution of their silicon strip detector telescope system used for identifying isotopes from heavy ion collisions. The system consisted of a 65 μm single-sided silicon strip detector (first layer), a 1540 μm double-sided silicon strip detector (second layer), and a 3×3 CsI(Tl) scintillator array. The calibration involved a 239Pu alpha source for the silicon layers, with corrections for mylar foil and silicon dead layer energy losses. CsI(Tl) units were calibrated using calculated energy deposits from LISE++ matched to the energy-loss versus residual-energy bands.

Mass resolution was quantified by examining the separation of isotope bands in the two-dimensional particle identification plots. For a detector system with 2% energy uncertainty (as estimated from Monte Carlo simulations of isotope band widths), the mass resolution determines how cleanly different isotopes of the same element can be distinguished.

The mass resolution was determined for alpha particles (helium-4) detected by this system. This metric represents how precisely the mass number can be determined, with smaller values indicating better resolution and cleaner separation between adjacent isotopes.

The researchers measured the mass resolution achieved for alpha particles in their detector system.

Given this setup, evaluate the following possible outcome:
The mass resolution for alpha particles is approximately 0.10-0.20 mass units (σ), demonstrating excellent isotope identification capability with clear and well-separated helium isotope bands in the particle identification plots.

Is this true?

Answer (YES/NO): YES